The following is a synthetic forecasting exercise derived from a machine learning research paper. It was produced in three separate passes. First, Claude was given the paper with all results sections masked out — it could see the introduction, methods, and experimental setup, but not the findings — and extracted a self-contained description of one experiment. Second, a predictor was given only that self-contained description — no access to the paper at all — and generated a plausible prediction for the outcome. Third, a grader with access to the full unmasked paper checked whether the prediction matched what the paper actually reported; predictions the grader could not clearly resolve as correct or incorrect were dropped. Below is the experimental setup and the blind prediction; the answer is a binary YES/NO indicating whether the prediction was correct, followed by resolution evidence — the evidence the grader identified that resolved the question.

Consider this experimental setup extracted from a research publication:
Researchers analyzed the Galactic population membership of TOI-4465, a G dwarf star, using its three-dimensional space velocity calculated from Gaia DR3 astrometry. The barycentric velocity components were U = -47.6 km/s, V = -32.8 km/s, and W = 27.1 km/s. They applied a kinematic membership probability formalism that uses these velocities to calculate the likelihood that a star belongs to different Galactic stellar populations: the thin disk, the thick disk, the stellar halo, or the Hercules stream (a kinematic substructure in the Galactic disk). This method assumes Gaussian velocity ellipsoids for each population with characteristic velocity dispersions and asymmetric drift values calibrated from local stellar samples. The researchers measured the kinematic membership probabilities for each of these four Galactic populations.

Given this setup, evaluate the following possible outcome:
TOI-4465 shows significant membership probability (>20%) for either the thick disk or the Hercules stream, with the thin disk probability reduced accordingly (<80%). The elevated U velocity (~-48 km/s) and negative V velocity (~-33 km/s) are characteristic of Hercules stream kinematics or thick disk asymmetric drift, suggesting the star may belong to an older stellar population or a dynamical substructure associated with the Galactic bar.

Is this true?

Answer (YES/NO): NO